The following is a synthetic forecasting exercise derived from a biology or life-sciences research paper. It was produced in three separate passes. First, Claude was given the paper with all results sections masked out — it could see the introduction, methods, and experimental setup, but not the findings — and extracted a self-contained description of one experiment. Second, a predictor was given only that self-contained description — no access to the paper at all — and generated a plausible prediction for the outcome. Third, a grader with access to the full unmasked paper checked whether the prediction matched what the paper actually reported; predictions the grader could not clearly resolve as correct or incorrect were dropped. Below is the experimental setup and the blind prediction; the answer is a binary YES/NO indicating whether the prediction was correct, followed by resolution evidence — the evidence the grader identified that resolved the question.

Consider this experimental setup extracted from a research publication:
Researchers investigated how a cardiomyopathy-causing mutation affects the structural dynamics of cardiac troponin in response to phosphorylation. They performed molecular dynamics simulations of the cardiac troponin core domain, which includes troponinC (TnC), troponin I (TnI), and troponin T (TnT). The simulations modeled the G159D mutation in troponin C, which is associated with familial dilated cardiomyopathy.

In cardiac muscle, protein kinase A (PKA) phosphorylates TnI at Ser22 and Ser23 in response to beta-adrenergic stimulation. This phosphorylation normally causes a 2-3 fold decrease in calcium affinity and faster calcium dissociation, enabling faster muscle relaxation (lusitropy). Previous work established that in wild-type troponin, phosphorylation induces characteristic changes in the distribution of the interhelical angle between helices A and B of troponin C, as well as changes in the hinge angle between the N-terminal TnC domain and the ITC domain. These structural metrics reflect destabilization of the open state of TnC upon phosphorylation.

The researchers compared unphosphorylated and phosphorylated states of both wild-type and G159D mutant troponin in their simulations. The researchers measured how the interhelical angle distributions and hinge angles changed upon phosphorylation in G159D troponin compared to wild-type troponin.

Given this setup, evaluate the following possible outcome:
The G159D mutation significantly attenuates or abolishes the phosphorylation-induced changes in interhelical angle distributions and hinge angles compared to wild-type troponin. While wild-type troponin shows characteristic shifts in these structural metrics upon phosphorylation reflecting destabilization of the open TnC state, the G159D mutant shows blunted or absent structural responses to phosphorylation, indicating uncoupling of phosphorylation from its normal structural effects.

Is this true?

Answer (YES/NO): NO